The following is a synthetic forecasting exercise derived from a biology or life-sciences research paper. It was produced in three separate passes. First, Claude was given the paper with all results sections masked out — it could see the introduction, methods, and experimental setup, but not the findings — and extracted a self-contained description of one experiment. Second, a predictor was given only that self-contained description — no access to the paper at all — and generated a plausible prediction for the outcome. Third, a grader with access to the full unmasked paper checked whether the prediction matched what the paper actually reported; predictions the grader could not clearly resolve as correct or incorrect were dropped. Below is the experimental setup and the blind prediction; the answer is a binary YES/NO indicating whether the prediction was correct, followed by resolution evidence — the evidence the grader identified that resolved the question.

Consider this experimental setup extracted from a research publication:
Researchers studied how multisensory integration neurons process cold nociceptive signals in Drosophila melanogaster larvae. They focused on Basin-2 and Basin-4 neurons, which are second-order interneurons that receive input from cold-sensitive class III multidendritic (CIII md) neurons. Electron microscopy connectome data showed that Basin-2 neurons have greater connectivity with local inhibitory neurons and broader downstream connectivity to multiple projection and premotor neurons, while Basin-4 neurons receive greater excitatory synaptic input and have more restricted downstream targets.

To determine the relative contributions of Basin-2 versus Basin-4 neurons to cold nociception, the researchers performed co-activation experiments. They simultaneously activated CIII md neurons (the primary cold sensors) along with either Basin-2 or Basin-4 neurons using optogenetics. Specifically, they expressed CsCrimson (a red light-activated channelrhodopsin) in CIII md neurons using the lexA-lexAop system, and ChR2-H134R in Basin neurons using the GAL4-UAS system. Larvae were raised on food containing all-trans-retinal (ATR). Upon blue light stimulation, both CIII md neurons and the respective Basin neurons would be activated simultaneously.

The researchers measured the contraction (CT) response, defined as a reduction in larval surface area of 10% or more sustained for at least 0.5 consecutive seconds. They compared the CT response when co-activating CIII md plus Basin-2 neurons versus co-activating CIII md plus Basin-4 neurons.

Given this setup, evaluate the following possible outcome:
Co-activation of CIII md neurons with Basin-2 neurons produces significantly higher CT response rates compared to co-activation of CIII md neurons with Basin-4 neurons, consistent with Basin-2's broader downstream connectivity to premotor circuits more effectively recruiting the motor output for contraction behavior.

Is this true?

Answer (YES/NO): YES